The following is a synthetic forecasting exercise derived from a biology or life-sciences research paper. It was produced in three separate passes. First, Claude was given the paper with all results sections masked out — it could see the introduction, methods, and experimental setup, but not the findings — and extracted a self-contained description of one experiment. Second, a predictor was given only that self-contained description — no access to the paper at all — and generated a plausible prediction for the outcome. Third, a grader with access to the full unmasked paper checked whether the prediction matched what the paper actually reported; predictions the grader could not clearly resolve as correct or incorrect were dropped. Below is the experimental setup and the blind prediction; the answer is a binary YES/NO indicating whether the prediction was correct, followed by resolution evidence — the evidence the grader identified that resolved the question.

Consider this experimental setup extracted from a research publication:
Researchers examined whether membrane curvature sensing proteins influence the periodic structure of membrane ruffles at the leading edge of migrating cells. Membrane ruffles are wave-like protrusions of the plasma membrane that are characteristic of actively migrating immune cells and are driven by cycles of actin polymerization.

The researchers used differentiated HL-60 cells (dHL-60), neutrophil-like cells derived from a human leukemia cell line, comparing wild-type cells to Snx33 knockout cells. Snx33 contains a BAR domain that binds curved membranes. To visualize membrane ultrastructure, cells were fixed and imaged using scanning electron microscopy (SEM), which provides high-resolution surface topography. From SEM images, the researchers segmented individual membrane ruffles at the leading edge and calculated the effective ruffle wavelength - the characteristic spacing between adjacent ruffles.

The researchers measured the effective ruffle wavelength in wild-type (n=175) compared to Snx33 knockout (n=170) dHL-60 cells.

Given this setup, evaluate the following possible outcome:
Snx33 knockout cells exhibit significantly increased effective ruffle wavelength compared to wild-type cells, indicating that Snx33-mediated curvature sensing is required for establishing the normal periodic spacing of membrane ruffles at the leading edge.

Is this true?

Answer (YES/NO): YES